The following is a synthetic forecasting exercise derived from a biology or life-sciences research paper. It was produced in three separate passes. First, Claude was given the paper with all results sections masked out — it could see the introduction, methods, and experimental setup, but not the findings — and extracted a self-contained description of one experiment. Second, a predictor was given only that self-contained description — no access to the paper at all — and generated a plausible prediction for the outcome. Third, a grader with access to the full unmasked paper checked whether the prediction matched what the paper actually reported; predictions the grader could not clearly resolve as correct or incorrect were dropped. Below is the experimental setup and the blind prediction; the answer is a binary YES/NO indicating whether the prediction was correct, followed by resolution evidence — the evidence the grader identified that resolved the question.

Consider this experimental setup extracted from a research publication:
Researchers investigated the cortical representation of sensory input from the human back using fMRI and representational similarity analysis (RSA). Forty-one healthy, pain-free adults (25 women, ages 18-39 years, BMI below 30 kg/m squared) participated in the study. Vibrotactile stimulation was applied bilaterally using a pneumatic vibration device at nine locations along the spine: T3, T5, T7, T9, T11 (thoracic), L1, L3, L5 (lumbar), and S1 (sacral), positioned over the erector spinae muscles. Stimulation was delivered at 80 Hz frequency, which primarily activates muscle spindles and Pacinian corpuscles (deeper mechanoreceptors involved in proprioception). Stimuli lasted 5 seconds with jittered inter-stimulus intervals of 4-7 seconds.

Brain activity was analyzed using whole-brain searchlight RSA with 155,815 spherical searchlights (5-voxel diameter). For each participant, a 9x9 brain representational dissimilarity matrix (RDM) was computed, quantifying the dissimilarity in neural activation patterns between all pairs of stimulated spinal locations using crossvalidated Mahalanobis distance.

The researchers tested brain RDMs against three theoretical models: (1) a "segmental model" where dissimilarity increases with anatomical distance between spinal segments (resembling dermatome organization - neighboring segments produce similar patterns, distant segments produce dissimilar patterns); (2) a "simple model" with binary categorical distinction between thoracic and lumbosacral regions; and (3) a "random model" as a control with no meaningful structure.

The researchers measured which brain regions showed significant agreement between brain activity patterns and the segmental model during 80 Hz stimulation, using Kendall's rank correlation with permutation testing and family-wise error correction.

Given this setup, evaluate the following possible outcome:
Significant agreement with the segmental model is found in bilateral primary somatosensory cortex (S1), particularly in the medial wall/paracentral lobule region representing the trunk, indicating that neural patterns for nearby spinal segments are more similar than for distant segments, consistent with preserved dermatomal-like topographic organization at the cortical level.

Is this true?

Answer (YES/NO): YES